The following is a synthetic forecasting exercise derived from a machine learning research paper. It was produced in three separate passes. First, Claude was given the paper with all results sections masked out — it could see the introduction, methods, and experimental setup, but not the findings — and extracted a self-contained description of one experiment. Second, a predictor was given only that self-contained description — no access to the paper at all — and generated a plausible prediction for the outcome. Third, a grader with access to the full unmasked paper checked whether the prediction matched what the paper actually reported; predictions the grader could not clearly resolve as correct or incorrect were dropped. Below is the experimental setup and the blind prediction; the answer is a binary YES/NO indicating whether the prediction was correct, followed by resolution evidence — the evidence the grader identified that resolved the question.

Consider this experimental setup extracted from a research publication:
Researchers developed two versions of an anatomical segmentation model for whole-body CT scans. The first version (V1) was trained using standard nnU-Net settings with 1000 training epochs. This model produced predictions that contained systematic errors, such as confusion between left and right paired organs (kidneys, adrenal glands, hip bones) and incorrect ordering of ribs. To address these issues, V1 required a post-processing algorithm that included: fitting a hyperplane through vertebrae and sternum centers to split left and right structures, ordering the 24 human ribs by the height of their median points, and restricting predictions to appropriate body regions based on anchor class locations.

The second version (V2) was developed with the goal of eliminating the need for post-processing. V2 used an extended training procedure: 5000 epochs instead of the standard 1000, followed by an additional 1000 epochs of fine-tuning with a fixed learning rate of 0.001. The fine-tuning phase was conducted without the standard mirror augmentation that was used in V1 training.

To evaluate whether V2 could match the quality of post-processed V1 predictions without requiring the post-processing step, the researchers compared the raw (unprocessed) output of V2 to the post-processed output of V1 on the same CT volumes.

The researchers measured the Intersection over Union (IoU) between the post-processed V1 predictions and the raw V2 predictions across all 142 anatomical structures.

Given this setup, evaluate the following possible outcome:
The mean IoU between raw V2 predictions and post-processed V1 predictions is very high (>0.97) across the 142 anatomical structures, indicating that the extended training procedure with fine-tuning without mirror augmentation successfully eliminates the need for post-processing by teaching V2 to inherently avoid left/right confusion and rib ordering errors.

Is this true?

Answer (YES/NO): NO